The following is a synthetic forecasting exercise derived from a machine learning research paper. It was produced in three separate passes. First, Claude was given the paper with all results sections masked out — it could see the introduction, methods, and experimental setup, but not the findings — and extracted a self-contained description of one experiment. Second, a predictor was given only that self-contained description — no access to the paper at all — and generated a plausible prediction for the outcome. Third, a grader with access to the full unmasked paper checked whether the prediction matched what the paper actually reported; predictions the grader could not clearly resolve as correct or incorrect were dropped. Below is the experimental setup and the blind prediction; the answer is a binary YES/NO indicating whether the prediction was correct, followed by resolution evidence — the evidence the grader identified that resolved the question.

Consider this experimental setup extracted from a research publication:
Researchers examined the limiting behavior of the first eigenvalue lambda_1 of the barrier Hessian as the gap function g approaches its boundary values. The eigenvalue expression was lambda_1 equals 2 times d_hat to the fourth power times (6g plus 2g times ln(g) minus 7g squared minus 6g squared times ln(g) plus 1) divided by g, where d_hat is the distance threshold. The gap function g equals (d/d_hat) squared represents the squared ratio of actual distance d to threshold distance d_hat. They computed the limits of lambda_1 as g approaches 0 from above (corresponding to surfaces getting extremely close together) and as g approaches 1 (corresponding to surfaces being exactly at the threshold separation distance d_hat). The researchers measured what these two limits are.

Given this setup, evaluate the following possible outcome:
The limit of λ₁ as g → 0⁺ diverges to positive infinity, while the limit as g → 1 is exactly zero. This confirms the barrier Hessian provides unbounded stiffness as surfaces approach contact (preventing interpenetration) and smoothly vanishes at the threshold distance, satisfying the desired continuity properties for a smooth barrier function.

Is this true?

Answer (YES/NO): YES